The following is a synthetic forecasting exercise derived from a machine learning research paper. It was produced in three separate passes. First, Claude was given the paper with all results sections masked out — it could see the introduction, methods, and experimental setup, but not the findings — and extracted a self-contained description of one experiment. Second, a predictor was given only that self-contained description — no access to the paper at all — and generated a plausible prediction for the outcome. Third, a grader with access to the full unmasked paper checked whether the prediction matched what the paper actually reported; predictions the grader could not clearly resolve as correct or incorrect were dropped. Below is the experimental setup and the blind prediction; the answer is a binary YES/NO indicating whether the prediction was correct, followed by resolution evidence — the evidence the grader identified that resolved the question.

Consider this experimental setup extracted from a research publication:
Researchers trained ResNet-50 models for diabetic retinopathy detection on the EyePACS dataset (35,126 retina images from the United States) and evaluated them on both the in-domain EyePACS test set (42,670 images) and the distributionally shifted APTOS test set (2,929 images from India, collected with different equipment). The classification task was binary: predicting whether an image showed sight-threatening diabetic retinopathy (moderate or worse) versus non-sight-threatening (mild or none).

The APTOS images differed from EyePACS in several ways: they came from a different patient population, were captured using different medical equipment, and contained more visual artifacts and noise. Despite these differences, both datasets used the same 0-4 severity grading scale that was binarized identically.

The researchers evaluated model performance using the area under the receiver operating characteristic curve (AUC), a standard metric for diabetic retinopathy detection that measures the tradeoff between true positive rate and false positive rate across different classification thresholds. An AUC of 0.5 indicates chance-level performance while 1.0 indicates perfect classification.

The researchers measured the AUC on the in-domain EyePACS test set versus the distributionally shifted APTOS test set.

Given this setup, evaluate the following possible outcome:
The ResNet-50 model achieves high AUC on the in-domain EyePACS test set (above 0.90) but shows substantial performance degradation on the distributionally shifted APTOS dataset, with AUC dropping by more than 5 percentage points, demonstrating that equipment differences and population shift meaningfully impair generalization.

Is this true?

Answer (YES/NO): NO